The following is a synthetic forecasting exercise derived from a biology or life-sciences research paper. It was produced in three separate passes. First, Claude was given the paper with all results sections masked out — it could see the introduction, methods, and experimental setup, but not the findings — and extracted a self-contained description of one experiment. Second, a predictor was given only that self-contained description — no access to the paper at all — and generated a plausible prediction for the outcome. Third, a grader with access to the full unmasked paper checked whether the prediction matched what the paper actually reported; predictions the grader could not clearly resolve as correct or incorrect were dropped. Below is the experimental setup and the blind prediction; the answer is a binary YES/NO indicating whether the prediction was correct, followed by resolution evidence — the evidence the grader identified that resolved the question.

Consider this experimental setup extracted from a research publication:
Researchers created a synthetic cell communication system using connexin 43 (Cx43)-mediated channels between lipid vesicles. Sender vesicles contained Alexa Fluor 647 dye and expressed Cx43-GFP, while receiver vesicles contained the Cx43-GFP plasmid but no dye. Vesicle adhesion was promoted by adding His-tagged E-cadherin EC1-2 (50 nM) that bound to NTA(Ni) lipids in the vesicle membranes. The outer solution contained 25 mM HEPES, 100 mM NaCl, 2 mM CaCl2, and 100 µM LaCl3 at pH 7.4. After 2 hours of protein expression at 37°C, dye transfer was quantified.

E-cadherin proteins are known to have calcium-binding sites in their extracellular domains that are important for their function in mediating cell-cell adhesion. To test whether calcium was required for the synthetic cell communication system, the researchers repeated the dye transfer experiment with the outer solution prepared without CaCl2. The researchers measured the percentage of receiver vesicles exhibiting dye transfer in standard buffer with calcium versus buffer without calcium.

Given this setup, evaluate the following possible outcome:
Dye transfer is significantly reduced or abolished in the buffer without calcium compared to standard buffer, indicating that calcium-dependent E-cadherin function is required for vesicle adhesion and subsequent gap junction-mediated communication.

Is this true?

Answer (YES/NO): YES